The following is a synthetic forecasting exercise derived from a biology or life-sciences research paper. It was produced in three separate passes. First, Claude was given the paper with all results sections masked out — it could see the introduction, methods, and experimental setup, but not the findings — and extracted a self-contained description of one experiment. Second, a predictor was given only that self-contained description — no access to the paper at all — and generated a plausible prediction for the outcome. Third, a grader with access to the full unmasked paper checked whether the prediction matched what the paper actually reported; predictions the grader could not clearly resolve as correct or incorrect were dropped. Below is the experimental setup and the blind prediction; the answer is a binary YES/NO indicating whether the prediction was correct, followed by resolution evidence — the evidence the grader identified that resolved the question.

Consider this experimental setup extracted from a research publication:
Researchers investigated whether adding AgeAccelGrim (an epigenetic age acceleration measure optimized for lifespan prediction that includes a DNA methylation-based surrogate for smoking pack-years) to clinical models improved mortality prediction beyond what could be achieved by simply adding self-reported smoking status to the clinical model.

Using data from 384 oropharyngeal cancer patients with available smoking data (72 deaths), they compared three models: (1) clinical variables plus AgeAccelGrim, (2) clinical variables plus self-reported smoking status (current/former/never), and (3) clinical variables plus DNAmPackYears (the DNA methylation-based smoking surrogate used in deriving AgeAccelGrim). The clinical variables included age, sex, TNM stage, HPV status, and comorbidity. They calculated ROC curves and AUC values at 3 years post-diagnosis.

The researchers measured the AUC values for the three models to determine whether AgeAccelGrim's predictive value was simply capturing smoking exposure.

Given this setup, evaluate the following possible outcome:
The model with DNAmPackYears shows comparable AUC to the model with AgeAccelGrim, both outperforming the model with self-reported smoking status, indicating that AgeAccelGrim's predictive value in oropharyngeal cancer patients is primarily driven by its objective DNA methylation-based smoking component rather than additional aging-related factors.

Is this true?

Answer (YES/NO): NO